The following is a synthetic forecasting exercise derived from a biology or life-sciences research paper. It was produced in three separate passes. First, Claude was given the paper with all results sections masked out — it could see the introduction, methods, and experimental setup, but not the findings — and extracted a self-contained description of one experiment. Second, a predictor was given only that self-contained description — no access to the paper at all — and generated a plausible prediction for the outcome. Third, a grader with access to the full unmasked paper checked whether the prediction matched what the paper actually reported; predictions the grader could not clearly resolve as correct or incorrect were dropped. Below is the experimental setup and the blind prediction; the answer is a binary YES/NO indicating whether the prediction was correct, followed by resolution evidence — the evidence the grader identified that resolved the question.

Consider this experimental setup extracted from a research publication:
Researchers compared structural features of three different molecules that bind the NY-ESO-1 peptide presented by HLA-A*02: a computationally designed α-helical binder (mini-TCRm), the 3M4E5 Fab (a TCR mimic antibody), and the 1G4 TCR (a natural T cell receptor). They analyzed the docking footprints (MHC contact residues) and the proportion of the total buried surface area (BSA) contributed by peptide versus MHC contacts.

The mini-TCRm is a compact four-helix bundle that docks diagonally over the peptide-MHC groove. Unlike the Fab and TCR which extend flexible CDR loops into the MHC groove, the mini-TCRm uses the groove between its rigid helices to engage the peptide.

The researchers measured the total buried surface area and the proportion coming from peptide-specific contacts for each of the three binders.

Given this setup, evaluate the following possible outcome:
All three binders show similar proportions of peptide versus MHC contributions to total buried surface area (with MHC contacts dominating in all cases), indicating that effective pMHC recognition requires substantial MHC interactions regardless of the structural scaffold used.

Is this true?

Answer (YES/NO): NO